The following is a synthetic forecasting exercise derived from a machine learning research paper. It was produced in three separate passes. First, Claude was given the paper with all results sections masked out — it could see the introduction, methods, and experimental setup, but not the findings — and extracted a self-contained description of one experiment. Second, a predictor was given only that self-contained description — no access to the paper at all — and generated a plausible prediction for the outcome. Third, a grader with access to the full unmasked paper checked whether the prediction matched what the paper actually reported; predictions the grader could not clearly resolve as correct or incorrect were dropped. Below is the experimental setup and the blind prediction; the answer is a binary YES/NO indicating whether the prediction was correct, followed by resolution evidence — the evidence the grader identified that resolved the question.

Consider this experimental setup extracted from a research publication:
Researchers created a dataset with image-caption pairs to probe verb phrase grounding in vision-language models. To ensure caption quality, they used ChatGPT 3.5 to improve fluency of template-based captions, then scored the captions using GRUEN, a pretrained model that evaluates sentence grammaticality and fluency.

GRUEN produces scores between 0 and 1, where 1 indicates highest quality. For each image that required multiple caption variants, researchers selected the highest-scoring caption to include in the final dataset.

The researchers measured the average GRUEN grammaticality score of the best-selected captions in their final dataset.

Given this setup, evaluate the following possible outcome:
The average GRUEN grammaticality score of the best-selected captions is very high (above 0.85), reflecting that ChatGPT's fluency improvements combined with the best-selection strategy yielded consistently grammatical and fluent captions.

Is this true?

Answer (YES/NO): NO